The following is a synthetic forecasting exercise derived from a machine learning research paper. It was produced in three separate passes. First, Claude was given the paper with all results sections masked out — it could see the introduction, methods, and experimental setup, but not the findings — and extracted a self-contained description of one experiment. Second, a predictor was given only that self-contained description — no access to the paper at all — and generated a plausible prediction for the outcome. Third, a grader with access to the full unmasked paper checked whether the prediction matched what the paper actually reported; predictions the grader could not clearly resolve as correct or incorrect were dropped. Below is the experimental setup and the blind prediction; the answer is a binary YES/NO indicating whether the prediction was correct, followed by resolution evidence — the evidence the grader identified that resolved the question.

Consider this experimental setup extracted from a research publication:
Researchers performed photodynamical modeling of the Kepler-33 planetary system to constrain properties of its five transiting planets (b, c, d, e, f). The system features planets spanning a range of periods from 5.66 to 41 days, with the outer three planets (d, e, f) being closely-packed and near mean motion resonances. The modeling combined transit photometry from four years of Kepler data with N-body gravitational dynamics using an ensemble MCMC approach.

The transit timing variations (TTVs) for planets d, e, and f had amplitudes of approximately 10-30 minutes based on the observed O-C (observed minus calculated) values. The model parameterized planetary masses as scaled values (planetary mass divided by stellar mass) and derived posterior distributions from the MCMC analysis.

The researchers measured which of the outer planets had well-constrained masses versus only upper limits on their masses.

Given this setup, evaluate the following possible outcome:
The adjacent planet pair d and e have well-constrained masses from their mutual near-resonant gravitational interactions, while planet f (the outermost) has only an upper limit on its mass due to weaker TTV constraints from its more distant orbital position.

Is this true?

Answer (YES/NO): NO